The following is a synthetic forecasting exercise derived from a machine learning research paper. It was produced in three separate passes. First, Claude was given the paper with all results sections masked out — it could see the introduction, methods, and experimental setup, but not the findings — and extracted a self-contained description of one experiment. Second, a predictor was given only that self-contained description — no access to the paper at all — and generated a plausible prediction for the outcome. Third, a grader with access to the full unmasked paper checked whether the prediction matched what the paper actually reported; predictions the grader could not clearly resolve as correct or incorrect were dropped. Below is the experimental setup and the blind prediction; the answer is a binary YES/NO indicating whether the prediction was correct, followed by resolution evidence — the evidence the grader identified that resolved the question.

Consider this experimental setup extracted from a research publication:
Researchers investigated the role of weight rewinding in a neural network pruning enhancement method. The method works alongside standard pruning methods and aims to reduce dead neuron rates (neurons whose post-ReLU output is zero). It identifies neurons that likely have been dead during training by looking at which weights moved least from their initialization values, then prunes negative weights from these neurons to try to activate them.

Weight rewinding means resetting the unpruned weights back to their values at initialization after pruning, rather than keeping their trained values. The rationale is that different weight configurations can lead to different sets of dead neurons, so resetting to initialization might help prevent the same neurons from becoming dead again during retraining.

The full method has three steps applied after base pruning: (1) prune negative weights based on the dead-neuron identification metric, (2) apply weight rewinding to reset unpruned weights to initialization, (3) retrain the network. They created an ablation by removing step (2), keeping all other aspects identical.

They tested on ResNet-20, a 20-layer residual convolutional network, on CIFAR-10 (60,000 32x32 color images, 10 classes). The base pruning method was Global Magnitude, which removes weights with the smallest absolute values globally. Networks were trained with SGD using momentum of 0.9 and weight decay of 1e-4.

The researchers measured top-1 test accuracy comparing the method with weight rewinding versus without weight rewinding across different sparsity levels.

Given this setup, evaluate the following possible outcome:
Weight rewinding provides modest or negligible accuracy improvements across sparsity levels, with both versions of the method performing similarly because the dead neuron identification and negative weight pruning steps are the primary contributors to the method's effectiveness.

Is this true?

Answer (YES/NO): NO